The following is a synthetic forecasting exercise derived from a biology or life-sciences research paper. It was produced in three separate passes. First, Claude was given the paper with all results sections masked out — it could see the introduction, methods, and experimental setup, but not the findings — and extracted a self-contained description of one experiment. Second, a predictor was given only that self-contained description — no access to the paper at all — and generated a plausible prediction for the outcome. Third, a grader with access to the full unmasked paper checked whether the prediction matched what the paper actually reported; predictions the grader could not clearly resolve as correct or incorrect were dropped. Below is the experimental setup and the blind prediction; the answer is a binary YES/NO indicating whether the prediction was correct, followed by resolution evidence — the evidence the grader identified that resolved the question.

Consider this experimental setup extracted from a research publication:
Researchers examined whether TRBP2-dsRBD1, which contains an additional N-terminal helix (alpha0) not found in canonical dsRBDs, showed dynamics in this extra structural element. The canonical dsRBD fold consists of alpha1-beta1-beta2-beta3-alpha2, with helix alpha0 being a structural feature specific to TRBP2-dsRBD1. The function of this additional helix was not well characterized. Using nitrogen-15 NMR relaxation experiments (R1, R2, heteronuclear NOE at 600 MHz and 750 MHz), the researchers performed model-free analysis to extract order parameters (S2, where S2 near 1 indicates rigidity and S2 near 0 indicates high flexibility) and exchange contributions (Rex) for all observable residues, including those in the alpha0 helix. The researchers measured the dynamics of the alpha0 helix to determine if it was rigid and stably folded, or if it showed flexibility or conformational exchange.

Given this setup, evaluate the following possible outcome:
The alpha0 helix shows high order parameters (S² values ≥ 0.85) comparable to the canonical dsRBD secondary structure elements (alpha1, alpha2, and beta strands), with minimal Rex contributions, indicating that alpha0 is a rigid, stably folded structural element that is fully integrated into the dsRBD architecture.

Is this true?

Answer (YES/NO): NO